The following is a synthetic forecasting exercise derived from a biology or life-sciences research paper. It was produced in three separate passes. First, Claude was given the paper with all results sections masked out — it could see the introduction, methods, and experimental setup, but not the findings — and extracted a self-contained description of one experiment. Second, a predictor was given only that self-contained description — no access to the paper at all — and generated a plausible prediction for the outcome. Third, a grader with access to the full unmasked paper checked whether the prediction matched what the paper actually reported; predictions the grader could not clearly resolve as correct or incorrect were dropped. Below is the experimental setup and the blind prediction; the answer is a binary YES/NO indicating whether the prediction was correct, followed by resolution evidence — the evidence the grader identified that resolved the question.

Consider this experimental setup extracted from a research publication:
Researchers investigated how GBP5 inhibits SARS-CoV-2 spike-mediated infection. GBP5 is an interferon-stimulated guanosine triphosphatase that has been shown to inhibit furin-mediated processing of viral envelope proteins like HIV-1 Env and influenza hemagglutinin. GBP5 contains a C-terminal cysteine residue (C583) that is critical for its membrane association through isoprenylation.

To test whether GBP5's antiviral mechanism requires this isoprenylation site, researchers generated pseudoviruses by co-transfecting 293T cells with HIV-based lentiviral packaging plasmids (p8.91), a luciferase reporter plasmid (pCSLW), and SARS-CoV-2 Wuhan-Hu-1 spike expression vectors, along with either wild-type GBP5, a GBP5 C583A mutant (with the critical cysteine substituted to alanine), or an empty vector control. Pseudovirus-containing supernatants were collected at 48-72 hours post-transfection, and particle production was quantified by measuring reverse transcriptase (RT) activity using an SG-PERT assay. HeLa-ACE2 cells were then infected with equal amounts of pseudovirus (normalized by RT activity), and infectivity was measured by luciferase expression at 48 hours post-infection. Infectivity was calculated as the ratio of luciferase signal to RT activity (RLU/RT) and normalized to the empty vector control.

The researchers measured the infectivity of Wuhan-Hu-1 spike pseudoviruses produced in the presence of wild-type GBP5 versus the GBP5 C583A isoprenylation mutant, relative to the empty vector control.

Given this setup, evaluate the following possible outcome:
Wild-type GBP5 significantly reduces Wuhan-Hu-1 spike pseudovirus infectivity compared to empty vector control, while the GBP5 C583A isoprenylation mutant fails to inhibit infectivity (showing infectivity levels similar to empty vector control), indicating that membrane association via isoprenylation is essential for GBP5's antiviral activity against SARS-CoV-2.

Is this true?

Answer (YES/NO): YES